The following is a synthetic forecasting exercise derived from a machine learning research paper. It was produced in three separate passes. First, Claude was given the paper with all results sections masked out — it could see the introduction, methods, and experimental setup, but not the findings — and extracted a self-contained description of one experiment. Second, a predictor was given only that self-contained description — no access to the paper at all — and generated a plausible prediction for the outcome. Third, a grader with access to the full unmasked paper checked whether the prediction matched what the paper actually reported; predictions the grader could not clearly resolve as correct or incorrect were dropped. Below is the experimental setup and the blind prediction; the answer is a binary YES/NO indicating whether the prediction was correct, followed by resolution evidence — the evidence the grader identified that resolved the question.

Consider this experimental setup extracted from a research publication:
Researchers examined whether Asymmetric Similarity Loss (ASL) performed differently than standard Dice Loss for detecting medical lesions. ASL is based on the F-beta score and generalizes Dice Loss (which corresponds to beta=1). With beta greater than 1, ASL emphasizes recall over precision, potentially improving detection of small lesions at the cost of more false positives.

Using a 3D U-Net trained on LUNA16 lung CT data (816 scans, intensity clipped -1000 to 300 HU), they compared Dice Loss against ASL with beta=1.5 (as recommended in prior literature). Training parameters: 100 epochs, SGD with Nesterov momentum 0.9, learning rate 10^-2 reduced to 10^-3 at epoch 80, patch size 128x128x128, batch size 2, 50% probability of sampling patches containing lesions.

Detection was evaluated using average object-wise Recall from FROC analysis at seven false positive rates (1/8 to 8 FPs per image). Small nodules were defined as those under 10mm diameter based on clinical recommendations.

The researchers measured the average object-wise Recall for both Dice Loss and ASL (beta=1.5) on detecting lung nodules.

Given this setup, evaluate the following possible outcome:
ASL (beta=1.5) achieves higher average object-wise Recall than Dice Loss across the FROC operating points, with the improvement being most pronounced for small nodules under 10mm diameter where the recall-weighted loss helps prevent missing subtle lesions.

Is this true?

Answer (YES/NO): NO